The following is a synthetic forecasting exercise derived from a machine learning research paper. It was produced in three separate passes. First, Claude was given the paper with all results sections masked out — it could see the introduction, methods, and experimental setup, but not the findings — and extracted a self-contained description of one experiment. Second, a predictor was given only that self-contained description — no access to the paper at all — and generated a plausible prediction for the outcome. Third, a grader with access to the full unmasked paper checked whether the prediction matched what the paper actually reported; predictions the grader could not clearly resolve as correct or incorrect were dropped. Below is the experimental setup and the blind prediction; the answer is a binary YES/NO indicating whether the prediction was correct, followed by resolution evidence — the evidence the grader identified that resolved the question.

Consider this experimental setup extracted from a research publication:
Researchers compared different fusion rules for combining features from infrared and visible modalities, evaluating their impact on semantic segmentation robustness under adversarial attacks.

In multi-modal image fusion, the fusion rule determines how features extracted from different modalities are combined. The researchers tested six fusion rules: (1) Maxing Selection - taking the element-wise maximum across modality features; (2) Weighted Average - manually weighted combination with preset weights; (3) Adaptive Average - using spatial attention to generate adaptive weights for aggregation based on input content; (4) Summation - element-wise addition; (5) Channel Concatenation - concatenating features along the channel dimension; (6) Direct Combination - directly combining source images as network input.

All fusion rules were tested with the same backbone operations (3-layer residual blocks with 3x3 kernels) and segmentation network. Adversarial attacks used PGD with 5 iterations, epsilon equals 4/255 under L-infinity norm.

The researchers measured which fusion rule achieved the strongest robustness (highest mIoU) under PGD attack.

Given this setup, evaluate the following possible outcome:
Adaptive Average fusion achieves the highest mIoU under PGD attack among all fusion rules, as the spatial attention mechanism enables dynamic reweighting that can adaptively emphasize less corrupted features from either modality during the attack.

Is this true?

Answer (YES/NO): YES